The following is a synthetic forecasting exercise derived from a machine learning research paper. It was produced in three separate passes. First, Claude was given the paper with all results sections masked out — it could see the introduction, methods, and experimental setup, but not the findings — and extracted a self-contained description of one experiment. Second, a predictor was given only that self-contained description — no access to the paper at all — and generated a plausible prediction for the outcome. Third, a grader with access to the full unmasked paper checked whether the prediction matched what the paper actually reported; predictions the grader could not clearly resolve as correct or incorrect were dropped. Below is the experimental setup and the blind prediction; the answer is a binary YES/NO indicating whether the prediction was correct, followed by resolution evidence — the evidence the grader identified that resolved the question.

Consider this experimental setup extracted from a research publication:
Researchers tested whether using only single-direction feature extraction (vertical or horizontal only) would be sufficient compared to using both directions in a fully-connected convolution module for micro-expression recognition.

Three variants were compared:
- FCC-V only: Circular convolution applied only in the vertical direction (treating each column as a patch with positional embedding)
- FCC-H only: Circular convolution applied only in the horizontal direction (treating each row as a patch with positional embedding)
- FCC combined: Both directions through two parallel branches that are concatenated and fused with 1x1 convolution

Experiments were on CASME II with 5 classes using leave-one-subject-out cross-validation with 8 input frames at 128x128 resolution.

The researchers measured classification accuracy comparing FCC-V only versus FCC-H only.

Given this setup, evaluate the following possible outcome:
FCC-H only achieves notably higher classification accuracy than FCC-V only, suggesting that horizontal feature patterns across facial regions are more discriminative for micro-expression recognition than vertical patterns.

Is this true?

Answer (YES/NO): NO